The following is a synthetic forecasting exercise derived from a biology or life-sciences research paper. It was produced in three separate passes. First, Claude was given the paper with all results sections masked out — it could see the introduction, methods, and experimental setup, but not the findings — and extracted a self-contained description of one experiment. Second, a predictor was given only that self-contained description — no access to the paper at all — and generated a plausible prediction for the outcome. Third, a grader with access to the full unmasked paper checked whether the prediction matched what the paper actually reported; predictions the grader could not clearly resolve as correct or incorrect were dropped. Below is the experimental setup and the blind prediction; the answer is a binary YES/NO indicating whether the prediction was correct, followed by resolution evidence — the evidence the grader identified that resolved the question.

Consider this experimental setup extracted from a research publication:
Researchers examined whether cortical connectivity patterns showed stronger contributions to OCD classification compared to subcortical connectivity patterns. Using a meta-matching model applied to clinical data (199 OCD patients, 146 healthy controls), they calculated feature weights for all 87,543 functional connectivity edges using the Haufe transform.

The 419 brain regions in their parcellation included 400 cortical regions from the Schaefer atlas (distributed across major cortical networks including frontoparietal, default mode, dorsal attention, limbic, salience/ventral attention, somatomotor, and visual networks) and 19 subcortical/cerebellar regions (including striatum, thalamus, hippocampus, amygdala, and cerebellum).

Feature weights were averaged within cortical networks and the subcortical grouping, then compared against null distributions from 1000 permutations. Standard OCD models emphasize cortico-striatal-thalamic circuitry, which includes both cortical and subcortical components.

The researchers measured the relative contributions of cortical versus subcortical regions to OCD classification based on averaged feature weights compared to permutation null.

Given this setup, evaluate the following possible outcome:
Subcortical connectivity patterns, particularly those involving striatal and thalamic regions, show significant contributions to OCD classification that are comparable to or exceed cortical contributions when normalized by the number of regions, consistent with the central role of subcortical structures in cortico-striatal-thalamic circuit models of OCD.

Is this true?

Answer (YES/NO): NO